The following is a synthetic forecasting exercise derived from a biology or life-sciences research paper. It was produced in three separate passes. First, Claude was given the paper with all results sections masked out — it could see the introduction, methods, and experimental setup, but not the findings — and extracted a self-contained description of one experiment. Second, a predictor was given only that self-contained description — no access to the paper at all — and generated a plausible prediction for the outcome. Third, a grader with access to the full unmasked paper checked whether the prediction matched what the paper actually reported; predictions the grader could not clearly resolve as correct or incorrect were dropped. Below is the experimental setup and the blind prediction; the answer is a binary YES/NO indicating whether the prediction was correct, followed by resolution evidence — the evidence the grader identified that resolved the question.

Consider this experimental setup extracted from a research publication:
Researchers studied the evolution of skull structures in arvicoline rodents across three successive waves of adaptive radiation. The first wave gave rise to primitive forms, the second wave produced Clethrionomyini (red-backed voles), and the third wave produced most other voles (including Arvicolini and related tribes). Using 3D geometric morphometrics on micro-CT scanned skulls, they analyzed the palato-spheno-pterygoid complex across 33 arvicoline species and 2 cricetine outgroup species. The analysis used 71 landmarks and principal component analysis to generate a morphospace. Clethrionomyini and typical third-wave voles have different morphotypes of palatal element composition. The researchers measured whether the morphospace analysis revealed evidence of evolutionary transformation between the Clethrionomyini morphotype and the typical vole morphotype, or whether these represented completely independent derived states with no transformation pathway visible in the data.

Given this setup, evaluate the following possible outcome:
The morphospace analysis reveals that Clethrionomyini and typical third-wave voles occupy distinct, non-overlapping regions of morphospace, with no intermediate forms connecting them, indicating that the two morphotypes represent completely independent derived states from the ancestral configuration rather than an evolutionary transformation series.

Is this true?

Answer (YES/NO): NO